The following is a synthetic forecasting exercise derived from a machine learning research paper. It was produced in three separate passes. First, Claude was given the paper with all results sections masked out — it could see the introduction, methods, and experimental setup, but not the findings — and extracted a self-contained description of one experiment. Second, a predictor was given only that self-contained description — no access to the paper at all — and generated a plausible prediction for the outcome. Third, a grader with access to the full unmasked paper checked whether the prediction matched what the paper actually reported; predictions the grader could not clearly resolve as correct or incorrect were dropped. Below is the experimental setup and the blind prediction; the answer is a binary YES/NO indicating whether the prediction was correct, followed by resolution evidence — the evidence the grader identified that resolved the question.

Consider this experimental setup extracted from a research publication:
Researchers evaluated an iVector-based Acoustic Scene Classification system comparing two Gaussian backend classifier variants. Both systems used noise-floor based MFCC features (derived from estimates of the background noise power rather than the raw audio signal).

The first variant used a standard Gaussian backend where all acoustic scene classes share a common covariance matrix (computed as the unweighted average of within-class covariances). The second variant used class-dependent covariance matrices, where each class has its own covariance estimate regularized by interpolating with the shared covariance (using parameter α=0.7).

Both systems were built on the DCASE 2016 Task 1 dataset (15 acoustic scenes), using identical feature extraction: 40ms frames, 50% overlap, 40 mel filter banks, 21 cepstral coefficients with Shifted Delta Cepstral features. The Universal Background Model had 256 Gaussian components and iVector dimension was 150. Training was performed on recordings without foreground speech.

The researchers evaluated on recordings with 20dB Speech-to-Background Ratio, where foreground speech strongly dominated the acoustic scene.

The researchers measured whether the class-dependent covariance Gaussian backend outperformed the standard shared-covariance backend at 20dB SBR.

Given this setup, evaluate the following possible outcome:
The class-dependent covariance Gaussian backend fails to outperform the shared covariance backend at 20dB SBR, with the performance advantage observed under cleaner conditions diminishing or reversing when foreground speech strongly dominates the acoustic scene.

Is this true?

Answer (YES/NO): NO